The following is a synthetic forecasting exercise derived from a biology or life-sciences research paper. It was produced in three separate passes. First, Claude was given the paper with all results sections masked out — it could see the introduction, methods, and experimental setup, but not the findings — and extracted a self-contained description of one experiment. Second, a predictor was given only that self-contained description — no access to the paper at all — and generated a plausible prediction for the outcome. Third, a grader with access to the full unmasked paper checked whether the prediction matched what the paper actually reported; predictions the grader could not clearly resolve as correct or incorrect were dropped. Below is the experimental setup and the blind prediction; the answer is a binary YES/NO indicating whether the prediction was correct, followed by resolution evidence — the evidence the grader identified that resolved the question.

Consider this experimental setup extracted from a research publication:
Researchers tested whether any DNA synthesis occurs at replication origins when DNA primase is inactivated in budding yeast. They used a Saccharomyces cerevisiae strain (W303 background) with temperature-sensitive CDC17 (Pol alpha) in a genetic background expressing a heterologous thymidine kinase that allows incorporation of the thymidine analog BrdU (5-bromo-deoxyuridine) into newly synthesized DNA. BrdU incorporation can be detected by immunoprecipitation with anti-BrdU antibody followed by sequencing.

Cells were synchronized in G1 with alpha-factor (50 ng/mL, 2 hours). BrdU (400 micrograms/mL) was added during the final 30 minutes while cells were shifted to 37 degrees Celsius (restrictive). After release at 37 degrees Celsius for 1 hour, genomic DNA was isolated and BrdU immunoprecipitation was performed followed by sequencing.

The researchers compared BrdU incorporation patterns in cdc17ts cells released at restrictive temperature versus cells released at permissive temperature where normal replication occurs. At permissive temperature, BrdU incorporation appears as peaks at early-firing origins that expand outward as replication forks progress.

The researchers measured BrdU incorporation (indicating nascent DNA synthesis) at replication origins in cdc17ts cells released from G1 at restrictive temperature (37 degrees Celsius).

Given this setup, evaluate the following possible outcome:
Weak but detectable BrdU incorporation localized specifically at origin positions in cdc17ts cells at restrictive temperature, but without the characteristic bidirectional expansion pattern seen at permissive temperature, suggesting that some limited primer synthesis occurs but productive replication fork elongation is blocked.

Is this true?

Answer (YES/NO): NO